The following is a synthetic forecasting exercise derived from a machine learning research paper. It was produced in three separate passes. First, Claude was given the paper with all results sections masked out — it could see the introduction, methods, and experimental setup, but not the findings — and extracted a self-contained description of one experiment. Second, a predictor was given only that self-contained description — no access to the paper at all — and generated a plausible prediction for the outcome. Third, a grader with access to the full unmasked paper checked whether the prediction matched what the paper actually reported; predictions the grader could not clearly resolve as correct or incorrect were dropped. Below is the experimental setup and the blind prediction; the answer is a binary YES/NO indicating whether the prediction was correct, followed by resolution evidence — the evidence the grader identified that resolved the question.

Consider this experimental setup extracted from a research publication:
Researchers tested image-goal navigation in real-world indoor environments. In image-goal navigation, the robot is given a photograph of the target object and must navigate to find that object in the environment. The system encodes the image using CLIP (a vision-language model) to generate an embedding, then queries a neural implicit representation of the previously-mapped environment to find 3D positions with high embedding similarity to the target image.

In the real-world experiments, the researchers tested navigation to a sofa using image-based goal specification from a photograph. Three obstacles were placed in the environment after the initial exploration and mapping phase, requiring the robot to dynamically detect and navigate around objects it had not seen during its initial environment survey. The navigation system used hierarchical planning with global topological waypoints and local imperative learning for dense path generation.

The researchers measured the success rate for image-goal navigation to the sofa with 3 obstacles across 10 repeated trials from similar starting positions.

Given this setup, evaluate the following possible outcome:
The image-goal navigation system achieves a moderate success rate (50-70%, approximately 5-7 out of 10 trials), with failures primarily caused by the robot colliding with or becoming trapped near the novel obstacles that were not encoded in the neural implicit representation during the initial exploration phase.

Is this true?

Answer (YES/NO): NO